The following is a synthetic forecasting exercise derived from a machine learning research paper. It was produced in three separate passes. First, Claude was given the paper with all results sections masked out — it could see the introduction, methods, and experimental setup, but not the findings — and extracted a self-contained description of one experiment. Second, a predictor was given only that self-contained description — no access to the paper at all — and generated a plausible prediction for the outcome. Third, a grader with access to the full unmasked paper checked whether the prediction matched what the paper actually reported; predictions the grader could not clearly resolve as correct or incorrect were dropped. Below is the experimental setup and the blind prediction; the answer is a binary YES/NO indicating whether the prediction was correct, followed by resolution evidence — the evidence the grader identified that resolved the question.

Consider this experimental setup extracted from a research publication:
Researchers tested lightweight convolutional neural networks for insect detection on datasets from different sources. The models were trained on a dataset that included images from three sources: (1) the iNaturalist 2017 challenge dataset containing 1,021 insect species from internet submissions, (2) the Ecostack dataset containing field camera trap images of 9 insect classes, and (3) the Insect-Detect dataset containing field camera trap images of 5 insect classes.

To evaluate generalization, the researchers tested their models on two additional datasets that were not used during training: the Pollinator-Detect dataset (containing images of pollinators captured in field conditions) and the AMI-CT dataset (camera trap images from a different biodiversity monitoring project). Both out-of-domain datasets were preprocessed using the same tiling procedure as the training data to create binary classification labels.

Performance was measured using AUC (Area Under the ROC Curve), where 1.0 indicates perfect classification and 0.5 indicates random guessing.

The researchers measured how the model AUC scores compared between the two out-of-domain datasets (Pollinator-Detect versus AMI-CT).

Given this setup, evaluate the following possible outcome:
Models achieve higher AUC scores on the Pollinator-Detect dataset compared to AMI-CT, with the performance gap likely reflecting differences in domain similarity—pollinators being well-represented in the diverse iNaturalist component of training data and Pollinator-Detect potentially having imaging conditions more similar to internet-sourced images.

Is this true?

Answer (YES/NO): NO